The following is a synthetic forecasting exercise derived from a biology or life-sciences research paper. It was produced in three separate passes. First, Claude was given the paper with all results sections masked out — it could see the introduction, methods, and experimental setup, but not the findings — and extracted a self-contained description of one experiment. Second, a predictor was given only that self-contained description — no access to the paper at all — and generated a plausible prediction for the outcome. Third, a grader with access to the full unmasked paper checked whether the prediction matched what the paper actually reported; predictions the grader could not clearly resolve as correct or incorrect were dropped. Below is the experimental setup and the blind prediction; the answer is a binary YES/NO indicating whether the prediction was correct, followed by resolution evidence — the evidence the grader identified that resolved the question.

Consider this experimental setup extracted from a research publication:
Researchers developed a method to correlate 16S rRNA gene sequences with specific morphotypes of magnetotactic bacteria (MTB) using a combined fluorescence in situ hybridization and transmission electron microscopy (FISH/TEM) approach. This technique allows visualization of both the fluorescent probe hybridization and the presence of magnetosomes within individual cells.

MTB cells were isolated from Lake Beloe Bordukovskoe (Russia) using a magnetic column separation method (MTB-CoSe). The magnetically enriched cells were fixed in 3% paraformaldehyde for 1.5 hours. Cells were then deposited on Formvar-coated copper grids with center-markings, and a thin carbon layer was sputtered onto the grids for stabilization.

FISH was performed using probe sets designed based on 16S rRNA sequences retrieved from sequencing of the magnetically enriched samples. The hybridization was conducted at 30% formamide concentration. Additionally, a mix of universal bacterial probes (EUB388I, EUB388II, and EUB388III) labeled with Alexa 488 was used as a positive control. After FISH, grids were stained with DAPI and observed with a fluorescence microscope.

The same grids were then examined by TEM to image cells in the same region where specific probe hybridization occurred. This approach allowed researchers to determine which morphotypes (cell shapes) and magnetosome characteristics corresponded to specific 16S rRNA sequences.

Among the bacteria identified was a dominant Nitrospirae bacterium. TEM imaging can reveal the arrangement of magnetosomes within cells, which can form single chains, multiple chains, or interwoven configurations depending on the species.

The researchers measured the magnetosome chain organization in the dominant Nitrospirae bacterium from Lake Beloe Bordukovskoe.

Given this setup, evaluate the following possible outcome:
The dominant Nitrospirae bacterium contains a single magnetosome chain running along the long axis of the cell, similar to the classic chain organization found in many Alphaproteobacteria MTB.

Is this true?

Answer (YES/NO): YES